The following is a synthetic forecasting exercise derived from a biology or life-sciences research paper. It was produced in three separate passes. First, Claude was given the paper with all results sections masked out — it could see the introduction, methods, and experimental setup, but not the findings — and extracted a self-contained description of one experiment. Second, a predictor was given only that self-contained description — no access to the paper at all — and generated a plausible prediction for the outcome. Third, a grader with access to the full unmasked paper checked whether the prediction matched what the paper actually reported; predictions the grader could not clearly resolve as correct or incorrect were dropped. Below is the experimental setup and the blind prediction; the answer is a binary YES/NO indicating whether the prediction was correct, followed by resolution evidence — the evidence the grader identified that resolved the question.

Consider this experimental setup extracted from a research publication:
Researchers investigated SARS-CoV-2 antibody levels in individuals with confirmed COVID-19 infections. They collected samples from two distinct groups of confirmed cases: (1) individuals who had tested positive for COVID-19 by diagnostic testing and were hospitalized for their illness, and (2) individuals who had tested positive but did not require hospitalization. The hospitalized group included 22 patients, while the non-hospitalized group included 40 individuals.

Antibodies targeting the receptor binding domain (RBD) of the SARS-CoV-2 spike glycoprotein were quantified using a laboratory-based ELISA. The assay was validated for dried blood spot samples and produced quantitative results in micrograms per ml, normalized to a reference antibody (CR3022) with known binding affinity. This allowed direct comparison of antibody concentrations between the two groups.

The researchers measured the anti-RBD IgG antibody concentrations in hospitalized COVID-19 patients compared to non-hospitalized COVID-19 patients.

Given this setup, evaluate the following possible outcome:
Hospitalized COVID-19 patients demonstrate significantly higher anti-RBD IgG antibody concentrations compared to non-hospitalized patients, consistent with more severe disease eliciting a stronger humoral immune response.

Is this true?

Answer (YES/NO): YES